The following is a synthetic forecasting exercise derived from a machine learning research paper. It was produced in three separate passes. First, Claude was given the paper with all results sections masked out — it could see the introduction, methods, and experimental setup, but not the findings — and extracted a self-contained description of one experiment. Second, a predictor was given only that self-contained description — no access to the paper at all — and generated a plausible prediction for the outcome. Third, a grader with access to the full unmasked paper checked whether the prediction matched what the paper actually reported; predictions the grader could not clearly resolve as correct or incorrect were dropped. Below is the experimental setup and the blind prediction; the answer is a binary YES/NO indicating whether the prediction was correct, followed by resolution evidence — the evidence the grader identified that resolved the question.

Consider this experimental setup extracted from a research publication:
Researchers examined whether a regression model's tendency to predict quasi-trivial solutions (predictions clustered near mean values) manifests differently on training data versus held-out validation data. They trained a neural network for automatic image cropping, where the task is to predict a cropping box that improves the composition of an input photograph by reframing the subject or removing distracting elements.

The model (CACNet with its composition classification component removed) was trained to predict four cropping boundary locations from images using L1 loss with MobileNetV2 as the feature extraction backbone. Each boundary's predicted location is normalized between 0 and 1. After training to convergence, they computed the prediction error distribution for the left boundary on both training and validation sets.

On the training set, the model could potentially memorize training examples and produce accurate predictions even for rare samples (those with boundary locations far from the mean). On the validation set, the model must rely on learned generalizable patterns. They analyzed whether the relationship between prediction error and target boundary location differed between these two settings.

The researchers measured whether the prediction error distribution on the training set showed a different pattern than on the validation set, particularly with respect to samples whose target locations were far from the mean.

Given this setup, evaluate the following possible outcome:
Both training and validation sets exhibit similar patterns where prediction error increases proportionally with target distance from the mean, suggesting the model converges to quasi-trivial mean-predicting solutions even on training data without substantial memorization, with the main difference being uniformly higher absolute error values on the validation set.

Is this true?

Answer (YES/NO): NO